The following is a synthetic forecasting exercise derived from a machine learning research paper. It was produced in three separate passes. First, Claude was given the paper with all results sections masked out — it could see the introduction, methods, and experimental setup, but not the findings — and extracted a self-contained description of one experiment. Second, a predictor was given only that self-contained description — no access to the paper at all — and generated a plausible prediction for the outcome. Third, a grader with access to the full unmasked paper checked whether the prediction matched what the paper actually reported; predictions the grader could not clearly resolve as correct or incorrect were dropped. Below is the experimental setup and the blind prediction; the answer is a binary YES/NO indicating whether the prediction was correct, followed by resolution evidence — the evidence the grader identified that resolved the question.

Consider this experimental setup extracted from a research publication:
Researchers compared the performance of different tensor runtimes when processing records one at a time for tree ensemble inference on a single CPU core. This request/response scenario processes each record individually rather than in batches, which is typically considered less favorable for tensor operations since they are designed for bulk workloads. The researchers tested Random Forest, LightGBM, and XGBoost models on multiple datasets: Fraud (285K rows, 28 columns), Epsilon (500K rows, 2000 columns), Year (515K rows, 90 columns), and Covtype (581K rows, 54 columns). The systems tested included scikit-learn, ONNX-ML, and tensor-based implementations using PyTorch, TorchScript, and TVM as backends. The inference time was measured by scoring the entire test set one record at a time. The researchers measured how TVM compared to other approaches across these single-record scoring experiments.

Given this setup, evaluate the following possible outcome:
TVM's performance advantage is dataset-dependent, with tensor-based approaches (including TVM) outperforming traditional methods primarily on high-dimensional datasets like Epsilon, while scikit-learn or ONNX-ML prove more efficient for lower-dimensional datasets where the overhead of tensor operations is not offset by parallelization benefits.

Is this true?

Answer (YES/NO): NO